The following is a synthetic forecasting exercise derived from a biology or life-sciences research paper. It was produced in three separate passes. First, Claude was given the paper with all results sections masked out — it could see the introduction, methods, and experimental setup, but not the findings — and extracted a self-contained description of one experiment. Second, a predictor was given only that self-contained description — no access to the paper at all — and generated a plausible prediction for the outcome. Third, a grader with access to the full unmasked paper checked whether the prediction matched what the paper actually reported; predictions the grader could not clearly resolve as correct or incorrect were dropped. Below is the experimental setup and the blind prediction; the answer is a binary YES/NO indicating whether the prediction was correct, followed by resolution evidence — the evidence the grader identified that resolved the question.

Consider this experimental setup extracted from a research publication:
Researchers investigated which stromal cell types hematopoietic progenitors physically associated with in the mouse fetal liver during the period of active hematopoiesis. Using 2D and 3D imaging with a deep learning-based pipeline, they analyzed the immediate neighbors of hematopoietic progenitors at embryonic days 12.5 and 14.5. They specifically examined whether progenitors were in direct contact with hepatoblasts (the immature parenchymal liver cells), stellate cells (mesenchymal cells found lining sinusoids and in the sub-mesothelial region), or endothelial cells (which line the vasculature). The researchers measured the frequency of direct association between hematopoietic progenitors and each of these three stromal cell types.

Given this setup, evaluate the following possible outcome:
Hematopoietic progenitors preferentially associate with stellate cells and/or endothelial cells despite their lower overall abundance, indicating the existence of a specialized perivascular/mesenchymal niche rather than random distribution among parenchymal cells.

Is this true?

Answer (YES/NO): NO